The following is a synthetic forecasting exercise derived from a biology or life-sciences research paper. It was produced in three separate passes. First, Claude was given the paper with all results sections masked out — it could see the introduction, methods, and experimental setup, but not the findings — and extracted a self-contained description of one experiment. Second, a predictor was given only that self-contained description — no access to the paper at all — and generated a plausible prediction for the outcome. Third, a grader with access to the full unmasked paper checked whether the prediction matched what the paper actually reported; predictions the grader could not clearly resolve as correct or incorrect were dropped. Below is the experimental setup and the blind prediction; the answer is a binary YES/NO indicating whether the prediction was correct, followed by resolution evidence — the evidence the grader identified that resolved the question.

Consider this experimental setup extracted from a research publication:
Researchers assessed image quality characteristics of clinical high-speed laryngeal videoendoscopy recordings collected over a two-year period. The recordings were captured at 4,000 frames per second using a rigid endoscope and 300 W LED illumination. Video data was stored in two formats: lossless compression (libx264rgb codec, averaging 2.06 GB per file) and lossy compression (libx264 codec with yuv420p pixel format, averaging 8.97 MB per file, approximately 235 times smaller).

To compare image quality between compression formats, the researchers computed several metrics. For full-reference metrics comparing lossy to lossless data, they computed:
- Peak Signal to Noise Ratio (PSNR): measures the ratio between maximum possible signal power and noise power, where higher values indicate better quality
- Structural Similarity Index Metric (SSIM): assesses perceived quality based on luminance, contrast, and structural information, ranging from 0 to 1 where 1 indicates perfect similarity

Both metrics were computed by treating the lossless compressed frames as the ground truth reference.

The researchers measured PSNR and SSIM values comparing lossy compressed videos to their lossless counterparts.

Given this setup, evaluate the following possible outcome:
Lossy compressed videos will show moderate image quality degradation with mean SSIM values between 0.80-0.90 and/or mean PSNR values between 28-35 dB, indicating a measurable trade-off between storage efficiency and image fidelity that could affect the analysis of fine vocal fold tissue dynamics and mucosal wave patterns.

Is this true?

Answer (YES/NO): NO